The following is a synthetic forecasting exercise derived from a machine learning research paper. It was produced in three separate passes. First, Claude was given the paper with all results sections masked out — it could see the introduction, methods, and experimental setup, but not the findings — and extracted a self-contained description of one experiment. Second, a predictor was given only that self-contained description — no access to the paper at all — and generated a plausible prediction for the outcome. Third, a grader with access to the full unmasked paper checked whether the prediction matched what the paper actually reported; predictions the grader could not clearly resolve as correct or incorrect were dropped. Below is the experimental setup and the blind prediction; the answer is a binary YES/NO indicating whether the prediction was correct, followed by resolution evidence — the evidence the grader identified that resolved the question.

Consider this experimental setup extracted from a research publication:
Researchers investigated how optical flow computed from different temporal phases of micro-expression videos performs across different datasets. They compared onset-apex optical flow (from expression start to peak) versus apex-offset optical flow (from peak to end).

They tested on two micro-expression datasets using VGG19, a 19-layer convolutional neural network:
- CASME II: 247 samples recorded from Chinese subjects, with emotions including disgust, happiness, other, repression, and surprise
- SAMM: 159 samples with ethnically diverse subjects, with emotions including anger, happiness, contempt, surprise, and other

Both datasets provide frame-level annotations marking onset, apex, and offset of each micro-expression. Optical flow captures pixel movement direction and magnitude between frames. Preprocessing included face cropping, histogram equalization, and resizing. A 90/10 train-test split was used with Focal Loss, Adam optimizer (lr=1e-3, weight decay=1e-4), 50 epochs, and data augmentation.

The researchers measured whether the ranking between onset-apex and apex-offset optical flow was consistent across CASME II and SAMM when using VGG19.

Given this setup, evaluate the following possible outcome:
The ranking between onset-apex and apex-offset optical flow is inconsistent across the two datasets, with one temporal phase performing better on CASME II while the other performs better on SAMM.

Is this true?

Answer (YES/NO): NO